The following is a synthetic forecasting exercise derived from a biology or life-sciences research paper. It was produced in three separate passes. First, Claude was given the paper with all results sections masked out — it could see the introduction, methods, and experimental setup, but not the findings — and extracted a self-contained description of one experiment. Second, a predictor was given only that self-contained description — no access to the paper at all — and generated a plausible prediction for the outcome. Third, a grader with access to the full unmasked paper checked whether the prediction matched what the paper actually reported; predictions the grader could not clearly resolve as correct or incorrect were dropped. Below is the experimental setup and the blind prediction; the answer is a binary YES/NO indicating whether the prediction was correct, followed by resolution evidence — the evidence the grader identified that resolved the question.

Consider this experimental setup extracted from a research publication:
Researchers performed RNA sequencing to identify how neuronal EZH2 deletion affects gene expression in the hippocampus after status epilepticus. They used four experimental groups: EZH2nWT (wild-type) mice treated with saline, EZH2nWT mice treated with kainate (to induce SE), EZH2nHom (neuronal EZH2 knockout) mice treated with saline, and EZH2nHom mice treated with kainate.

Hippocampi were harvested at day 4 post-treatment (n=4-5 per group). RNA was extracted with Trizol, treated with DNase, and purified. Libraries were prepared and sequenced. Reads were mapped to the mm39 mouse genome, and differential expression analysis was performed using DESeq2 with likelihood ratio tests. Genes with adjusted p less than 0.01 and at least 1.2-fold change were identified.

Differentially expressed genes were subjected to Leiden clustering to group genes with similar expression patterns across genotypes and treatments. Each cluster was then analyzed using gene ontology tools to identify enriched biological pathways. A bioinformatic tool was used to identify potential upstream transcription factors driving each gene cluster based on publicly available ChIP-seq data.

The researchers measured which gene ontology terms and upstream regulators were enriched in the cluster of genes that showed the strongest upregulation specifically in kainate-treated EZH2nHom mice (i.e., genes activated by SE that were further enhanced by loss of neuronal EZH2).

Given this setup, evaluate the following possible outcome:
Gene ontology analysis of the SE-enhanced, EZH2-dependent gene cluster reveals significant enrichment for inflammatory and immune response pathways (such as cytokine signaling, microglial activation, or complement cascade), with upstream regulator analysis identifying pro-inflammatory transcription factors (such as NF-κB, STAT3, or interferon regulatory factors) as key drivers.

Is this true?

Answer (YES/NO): YES